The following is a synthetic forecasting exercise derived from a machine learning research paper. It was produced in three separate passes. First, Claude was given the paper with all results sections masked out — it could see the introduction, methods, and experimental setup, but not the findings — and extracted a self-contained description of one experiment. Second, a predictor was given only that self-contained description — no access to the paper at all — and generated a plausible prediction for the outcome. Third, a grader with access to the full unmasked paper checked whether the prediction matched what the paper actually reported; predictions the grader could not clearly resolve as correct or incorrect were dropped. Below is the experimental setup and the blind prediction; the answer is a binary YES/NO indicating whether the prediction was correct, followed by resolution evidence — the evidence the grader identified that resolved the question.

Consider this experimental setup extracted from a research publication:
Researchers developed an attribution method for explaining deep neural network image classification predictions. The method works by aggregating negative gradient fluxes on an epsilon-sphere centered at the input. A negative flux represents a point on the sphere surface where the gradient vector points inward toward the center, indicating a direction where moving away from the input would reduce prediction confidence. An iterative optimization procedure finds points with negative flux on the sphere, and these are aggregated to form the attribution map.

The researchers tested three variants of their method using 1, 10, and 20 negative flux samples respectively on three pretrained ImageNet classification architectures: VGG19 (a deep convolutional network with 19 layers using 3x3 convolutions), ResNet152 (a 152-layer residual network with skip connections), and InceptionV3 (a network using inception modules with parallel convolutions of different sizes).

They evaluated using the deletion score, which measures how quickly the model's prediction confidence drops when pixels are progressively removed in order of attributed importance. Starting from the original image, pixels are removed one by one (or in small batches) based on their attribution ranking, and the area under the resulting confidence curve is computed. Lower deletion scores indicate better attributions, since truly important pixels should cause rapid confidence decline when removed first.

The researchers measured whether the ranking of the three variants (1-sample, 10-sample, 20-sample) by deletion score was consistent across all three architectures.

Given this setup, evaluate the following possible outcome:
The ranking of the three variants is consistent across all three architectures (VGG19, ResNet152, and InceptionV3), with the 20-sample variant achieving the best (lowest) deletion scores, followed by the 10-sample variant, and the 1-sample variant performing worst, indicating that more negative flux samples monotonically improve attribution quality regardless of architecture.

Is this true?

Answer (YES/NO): NO